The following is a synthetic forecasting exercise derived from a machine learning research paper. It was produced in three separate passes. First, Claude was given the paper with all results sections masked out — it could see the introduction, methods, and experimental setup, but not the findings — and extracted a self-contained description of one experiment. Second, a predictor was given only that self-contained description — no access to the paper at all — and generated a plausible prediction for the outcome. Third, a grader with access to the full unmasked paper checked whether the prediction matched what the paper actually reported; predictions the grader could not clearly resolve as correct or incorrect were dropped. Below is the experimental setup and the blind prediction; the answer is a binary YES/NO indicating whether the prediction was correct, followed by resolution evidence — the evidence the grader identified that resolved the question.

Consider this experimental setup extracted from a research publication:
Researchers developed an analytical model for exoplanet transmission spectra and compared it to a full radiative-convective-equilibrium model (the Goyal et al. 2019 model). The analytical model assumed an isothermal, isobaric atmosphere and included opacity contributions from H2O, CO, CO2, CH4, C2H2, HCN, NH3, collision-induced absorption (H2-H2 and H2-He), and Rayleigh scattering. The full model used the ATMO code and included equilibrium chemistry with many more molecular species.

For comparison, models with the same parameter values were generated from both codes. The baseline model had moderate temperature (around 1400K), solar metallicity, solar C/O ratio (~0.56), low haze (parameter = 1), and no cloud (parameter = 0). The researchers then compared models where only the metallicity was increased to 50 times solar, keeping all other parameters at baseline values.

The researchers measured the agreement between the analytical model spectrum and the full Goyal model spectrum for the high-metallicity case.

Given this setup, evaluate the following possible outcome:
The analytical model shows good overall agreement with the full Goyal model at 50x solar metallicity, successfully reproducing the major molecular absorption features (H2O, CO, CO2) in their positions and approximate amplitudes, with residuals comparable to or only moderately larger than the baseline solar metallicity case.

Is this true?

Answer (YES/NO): YES